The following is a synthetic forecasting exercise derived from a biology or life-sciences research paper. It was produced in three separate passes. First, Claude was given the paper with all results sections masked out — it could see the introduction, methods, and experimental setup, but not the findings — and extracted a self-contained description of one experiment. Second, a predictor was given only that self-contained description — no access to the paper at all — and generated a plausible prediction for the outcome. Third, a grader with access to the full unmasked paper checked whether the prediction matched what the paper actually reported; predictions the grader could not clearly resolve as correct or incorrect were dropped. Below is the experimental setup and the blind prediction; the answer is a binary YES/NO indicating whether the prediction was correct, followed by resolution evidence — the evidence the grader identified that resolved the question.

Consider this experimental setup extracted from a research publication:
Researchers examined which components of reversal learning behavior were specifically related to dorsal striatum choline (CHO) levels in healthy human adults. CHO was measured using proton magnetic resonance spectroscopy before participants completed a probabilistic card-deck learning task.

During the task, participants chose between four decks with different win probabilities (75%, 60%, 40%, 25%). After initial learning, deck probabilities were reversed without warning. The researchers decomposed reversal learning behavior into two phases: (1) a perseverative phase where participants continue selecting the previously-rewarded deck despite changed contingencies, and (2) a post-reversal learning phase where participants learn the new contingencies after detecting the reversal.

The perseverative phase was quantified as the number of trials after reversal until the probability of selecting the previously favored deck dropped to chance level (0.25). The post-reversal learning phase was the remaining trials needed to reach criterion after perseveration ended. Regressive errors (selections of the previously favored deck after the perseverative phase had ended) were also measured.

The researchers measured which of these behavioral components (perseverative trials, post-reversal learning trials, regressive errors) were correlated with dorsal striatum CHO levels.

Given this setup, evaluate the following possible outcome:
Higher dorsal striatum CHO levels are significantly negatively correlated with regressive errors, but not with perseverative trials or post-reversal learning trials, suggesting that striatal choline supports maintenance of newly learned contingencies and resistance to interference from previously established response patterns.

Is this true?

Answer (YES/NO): NO